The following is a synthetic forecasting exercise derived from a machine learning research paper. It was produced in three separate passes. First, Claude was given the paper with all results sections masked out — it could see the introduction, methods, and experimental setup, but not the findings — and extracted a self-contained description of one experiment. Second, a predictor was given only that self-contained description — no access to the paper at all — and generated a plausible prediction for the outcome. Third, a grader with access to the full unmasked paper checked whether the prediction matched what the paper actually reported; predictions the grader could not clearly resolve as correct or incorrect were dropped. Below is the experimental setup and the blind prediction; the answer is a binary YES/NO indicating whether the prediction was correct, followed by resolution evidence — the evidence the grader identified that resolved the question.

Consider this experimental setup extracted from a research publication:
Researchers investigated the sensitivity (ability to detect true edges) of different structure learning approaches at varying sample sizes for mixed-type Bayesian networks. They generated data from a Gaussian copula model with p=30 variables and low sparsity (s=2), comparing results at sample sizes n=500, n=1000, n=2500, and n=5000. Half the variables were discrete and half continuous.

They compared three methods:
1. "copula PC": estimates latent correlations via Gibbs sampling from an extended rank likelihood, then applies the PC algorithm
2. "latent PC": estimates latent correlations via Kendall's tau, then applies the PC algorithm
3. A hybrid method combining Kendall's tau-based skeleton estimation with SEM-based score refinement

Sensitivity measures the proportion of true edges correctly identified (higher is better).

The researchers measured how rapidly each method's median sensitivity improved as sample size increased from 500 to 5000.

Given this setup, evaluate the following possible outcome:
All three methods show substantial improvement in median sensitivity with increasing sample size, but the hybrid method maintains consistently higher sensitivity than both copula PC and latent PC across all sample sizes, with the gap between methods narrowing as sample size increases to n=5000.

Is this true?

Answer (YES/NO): NO